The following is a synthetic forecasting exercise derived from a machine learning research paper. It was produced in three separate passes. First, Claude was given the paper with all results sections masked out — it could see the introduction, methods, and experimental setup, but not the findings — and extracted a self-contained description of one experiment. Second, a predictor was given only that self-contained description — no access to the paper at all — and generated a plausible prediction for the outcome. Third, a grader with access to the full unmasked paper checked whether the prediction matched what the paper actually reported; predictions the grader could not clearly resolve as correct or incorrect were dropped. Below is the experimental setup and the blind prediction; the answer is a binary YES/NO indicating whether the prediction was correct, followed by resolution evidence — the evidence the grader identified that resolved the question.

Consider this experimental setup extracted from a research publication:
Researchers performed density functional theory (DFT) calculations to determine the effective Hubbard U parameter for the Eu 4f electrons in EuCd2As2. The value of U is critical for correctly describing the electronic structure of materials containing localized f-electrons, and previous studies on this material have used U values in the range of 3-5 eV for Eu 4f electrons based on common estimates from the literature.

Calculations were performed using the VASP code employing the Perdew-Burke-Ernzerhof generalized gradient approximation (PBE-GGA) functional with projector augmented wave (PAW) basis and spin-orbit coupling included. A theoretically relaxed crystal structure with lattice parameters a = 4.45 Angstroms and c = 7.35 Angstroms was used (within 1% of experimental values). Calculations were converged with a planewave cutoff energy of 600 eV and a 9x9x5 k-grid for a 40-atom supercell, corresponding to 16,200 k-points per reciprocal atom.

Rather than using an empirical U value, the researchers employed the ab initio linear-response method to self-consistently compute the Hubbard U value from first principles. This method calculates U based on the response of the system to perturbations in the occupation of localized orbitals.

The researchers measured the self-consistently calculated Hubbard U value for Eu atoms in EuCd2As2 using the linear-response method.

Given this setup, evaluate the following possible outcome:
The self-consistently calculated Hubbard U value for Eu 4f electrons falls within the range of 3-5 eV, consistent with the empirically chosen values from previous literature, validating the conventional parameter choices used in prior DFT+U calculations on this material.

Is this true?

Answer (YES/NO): NO